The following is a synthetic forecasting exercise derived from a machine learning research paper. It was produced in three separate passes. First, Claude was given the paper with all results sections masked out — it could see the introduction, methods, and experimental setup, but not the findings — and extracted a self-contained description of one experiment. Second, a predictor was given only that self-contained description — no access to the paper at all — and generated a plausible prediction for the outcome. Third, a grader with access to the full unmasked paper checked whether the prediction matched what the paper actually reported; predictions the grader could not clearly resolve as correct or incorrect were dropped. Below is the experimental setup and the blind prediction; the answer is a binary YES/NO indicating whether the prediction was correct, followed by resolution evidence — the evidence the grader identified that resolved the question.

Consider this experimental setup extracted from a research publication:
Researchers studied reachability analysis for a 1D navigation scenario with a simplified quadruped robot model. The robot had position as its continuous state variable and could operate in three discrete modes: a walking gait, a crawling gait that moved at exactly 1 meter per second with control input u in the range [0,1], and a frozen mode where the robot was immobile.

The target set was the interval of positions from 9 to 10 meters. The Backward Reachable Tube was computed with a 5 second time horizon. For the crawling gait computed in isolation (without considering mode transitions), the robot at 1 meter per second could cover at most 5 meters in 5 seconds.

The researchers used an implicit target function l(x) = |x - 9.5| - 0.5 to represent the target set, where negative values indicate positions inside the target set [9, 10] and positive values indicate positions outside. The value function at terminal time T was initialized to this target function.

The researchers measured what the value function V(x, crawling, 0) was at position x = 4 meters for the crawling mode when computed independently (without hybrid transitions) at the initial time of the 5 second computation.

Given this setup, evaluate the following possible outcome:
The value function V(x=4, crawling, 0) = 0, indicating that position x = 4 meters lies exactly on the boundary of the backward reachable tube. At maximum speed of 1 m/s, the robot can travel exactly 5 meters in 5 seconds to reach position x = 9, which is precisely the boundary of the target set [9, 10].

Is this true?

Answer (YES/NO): YES